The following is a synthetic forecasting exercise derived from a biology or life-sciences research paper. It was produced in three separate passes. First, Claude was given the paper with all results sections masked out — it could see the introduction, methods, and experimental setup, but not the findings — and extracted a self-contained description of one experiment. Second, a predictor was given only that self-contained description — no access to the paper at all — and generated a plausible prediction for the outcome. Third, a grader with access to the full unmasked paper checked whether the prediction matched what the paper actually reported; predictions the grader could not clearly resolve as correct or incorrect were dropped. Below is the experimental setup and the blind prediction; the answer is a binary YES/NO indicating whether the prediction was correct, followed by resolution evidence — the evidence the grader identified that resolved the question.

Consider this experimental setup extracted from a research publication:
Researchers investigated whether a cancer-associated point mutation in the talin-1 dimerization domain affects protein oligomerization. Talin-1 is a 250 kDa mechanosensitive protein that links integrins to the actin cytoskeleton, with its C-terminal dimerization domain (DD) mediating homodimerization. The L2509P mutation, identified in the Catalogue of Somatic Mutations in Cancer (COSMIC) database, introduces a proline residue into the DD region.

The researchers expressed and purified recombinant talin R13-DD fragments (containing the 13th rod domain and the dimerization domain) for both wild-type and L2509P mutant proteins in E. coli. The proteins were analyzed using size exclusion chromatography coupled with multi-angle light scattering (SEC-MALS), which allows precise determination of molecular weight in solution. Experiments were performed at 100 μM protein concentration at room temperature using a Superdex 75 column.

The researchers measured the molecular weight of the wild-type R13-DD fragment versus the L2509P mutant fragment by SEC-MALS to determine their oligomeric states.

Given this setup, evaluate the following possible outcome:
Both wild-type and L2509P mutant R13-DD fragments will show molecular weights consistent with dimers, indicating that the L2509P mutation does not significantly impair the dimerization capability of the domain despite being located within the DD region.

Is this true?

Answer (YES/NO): NO